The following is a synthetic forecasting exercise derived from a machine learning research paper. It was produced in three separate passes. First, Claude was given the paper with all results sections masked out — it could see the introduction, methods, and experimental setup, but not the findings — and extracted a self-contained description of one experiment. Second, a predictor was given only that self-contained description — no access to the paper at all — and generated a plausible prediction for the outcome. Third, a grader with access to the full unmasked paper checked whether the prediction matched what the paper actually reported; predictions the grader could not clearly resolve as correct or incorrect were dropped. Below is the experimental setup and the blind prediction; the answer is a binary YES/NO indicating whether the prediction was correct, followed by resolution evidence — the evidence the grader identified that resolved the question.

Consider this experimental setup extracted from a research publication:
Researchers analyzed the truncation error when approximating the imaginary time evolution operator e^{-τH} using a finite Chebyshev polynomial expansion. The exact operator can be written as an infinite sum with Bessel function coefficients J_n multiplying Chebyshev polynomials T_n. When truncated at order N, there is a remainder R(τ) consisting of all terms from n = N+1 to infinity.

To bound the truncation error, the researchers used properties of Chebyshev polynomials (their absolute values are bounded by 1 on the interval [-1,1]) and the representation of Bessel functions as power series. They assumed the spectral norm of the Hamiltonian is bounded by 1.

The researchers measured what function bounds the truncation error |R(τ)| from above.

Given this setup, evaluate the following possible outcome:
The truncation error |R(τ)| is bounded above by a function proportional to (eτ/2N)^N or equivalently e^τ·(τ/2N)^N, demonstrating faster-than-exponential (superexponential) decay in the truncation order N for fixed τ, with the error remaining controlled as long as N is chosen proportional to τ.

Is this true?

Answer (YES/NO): NO